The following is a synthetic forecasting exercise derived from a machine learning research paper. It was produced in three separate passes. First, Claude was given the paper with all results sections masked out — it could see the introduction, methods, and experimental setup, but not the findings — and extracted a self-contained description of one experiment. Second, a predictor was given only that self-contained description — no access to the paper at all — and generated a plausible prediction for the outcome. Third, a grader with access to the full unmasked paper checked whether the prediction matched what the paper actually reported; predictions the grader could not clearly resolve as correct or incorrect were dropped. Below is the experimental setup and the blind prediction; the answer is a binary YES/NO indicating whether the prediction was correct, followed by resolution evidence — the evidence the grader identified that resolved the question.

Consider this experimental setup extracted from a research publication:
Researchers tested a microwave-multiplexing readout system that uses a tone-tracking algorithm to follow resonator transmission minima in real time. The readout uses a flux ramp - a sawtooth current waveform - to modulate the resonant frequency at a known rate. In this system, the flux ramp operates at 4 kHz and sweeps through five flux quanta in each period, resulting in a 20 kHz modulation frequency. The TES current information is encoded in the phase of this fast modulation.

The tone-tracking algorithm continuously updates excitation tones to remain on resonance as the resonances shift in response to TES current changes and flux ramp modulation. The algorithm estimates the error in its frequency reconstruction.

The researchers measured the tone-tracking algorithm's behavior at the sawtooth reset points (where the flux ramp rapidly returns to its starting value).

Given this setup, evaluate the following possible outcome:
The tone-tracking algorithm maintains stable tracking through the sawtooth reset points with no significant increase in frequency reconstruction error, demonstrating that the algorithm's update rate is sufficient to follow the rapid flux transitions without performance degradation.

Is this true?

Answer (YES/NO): NO